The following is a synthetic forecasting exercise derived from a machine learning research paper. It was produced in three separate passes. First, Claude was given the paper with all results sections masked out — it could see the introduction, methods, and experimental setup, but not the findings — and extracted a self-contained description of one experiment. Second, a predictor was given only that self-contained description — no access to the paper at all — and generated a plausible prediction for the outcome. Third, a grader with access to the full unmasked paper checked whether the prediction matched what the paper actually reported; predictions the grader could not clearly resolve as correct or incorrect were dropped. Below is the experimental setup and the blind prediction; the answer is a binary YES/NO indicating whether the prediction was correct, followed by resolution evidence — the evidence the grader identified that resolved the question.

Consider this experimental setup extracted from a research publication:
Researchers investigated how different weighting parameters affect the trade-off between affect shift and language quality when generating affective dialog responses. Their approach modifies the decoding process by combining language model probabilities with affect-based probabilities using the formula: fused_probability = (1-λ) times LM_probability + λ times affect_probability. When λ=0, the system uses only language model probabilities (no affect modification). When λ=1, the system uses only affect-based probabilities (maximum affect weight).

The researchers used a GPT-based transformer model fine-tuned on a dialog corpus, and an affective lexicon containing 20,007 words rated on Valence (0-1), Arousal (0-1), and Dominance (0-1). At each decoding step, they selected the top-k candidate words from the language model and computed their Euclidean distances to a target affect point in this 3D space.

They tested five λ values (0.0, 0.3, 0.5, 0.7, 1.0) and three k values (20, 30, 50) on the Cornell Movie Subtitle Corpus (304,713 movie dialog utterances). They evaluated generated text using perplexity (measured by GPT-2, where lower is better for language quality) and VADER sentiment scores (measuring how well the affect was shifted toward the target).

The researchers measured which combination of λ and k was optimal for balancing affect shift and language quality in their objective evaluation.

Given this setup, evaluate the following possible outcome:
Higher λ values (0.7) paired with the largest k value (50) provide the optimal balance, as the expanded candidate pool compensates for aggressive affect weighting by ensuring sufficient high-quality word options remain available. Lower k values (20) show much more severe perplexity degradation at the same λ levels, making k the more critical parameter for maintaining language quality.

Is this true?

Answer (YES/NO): NO